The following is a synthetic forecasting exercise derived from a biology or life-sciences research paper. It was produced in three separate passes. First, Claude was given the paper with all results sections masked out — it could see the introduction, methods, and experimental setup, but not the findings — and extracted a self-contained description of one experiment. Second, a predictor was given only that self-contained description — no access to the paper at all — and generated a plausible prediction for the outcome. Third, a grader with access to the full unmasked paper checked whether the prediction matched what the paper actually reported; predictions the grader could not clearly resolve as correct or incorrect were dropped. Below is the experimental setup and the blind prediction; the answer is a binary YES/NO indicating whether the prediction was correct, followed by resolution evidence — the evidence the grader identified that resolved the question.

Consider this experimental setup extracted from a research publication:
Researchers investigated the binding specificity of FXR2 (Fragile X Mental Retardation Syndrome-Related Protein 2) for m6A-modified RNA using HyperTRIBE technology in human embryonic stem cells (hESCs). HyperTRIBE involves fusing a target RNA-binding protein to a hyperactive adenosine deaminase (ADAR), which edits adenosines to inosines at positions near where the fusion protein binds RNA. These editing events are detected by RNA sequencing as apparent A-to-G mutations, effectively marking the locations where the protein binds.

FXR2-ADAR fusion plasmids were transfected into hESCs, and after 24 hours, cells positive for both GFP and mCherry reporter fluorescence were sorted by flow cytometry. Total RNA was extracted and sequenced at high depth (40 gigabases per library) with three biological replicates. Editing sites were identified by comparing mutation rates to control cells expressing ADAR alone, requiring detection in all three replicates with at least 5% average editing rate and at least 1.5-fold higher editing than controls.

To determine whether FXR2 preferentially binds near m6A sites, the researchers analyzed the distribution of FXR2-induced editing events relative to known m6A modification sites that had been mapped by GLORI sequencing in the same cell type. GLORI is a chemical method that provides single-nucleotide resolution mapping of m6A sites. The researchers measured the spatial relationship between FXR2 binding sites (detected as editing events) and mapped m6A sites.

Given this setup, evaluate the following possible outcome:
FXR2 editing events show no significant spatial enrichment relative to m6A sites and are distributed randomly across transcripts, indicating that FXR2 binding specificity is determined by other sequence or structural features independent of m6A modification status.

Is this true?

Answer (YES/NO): NO